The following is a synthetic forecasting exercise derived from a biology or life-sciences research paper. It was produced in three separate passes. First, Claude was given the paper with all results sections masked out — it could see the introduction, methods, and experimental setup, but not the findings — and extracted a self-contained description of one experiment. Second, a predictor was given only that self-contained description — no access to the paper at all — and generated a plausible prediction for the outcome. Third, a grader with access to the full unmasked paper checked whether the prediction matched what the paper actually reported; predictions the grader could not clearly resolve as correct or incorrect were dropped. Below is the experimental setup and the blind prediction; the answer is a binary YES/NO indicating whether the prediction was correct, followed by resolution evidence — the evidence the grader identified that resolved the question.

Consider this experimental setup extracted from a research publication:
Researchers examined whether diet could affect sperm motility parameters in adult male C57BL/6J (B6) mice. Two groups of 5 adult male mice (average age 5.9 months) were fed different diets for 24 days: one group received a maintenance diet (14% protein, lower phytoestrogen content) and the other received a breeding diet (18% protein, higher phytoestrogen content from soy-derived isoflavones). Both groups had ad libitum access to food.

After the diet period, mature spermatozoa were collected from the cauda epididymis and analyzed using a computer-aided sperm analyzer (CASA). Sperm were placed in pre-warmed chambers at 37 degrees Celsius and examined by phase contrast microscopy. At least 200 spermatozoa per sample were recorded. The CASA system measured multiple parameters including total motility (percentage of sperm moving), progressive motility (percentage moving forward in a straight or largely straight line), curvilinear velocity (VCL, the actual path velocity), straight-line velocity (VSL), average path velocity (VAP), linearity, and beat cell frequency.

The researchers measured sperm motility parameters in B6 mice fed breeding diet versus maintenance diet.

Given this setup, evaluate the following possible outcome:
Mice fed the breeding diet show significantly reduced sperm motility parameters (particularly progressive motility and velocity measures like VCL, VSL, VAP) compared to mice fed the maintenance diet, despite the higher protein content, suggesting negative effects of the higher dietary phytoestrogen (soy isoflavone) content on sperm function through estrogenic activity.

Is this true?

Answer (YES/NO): NO